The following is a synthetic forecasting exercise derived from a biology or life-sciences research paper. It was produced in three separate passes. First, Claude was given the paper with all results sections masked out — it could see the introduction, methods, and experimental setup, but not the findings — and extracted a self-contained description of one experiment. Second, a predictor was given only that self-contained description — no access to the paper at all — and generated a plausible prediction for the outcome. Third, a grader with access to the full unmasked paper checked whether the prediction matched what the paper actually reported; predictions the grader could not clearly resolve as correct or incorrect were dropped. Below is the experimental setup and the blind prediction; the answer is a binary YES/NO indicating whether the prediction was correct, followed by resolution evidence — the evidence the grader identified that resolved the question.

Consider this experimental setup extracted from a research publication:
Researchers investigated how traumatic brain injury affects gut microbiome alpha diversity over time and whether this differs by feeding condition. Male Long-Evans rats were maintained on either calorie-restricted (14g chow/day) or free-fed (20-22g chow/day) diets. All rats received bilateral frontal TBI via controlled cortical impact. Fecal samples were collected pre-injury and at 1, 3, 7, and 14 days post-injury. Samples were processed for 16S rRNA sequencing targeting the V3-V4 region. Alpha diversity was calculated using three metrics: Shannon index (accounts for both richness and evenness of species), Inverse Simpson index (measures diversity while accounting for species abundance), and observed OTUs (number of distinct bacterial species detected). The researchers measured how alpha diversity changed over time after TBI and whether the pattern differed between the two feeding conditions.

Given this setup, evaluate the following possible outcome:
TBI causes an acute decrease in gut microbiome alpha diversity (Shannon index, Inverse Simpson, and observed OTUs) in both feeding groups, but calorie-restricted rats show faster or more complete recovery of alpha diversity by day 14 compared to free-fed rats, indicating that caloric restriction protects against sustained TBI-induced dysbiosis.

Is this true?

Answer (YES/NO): NO